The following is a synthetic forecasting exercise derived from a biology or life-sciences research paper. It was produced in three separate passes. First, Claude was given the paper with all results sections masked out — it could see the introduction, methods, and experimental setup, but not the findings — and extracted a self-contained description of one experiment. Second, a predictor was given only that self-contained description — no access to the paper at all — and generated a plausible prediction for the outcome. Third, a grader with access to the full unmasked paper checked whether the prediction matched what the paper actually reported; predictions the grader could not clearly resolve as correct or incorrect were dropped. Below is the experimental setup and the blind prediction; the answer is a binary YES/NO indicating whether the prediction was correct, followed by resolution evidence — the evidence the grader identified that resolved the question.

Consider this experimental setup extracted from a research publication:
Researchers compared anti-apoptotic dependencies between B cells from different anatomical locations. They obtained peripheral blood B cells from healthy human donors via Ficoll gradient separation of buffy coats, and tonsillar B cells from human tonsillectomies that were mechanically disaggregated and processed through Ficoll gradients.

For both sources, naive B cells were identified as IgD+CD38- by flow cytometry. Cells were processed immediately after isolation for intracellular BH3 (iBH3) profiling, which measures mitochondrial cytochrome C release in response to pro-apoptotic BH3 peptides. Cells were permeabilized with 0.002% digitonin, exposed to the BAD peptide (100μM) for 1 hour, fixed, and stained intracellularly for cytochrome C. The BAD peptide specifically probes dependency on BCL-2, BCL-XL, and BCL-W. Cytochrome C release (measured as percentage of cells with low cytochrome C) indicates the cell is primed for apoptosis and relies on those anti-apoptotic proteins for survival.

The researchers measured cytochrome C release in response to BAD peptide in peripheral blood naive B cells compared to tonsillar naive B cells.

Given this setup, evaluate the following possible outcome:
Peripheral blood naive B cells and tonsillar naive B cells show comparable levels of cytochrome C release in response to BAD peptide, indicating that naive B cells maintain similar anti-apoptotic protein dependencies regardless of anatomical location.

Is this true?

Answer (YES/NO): YES